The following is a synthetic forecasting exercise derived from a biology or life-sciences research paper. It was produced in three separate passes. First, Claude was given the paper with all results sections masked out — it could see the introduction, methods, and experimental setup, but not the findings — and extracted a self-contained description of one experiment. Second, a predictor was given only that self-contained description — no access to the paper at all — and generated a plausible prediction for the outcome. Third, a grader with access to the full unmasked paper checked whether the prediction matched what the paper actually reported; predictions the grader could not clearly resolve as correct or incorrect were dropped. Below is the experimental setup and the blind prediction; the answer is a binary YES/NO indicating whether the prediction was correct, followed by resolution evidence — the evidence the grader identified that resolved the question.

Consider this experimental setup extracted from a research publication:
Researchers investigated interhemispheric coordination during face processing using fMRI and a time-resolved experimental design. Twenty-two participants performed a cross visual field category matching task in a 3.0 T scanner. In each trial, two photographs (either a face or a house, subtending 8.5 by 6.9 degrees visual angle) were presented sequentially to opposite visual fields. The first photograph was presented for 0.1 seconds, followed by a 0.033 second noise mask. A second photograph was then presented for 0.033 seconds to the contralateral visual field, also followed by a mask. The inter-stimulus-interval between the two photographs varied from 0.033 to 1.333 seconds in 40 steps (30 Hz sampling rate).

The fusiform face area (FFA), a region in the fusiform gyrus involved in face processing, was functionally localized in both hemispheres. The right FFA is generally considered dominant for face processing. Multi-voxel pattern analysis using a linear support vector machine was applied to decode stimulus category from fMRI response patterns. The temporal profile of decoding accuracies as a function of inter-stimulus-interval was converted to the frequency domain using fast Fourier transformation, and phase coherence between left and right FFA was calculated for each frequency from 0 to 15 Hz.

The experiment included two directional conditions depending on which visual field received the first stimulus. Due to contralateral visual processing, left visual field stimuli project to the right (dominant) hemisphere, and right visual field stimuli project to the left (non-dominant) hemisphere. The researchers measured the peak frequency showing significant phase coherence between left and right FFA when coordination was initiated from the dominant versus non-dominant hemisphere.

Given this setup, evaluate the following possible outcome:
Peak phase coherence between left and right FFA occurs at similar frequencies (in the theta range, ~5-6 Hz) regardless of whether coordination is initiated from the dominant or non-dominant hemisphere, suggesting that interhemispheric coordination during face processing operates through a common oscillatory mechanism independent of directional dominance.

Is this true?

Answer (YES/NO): NO